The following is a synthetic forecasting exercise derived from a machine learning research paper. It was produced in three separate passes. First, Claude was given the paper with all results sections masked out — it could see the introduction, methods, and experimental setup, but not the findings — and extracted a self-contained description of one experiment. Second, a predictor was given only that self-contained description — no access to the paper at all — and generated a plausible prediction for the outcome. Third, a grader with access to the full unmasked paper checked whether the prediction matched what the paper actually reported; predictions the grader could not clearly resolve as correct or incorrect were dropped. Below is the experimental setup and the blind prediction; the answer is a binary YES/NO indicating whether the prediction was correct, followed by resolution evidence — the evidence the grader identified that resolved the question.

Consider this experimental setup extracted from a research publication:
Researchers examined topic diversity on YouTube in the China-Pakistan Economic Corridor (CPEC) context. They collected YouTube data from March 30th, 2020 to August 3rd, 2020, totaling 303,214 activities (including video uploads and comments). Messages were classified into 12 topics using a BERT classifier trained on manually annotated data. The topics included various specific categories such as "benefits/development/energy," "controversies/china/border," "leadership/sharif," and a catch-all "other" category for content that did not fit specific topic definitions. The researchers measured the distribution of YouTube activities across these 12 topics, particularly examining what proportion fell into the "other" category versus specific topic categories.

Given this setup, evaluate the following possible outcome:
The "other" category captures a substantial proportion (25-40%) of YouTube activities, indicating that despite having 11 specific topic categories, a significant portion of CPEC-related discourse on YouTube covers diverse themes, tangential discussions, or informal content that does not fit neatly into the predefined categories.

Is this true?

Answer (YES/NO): NO